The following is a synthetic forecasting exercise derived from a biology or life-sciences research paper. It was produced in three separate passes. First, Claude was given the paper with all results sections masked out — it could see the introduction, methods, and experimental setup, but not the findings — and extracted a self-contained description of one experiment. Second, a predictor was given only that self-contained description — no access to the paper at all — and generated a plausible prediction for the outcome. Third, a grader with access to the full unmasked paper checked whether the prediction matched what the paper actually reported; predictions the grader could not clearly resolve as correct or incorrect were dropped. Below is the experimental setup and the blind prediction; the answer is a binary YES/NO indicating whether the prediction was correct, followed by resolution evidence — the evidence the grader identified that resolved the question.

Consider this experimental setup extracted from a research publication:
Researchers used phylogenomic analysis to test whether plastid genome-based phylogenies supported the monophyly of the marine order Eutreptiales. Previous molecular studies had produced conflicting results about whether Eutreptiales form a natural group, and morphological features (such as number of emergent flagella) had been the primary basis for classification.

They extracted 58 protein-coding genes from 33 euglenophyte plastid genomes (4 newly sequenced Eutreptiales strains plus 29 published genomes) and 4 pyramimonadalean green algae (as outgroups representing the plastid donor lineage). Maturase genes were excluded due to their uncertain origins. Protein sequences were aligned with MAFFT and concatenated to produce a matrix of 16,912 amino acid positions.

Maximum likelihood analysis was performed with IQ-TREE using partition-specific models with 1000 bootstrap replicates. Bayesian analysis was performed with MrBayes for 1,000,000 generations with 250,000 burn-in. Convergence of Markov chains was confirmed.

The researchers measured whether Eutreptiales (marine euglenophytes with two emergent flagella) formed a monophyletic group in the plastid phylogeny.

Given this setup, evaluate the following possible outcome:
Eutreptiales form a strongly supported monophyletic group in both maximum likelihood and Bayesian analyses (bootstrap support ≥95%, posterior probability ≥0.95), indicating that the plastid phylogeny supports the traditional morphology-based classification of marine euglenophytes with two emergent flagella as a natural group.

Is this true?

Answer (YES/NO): NO